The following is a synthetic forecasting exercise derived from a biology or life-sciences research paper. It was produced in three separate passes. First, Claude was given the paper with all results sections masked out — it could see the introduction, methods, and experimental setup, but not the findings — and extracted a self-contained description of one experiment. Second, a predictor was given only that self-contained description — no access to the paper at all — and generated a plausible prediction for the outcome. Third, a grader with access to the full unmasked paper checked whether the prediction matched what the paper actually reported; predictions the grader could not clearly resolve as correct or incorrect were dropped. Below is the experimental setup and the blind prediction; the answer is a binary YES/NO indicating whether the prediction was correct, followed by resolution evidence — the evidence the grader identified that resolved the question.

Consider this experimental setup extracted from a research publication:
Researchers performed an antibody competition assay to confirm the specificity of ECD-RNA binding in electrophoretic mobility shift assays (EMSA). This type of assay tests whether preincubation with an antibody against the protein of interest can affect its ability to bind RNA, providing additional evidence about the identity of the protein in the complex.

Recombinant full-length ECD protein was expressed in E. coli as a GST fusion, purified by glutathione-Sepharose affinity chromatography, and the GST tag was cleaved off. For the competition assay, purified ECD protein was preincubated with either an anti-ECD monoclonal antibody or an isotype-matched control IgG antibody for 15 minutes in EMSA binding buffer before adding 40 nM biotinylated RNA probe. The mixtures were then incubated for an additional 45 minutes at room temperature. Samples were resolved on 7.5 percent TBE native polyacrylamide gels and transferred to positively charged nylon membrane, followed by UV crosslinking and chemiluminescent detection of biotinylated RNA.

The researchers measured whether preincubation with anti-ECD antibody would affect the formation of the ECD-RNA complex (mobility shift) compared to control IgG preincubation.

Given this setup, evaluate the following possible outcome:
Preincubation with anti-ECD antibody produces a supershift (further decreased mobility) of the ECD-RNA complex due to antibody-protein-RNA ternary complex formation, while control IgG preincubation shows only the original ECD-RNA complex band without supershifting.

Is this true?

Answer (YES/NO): NO